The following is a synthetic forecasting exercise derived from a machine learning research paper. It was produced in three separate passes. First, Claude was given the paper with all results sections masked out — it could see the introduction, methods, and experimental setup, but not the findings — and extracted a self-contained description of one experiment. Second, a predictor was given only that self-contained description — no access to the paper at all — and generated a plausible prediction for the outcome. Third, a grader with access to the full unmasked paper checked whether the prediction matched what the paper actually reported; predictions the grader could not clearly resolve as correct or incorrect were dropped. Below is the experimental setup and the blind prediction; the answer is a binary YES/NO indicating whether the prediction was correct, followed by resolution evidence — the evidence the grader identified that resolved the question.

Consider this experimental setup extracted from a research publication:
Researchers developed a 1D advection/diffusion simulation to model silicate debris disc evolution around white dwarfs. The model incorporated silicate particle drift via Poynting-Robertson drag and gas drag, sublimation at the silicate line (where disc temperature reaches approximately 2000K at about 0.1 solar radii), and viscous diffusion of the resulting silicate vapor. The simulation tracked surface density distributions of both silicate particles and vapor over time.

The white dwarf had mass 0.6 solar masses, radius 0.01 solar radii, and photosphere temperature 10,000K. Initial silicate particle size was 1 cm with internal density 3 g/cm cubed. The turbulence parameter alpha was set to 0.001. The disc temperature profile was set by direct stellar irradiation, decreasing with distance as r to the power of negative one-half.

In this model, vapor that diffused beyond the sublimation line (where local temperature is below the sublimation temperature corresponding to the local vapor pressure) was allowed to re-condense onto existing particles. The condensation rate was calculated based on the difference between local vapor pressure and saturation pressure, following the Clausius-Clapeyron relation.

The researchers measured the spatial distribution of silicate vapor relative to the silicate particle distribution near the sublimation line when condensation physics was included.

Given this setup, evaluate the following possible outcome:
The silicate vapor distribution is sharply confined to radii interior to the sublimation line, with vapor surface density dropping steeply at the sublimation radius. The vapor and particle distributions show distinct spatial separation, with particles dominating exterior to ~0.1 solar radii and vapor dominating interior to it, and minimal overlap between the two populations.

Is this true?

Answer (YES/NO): NO